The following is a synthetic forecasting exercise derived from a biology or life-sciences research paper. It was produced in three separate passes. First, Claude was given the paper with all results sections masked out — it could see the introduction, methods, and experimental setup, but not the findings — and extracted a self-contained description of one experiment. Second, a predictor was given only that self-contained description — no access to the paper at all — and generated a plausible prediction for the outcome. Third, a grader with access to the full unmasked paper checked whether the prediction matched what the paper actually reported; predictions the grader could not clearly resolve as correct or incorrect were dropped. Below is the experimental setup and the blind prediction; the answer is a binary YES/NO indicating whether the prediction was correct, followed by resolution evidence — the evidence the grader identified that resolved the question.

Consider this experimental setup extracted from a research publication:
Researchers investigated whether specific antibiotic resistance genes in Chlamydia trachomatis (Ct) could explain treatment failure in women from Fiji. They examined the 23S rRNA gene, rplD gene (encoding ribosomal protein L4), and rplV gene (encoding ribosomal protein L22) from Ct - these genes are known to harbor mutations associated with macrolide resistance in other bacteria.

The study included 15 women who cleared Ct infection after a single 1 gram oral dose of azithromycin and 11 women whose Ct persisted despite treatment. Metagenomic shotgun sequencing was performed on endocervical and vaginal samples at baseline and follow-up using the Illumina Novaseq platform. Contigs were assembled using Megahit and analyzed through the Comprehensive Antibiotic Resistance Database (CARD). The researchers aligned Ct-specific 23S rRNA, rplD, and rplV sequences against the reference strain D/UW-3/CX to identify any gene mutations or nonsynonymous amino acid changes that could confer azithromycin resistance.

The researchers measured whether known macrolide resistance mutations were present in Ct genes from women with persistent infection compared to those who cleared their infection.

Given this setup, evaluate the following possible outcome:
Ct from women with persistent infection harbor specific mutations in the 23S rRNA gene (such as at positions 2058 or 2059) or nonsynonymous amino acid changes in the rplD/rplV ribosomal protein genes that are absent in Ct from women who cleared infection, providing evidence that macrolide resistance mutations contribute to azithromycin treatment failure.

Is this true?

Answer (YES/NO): NO